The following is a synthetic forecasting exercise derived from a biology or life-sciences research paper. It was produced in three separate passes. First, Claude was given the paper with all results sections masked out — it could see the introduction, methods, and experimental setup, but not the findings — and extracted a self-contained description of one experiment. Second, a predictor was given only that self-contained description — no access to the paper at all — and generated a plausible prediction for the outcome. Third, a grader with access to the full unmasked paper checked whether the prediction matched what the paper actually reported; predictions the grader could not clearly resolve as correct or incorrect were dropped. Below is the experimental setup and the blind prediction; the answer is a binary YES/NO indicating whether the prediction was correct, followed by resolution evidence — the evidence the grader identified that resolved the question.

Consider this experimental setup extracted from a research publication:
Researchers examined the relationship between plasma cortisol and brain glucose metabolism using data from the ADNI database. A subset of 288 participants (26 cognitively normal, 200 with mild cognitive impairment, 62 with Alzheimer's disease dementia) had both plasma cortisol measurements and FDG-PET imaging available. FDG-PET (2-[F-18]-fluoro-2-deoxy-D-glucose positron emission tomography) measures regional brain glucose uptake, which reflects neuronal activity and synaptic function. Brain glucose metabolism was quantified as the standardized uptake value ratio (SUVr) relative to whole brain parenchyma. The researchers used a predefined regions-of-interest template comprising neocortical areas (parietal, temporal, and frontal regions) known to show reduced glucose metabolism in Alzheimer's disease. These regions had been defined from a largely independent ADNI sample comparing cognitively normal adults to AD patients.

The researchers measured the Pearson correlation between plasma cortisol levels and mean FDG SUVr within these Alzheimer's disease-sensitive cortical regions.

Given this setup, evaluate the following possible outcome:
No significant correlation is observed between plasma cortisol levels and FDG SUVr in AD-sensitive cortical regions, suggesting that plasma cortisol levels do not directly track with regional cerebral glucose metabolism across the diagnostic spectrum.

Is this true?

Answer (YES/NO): NO